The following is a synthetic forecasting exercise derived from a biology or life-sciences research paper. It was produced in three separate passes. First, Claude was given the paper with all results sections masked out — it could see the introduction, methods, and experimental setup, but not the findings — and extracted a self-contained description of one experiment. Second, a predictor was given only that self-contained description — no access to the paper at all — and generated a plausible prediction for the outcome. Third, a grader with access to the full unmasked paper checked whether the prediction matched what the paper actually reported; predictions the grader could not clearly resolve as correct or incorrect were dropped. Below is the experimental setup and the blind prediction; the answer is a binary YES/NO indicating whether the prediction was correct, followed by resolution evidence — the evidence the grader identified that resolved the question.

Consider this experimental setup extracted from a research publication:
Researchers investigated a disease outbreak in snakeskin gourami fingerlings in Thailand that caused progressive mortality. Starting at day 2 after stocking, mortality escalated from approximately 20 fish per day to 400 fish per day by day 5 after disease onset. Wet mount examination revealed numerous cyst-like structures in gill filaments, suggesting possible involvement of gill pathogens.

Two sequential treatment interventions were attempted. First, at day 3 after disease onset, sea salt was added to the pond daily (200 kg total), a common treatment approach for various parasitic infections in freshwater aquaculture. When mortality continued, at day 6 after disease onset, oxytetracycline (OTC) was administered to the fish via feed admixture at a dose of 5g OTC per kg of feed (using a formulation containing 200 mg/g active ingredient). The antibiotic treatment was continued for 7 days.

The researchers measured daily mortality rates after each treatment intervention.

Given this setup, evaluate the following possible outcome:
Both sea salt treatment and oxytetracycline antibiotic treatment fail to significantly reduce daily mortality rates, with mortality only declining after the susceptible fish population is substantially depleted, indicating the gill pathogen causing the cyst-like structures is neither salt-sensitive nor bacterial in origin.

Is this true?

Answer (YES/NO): NO